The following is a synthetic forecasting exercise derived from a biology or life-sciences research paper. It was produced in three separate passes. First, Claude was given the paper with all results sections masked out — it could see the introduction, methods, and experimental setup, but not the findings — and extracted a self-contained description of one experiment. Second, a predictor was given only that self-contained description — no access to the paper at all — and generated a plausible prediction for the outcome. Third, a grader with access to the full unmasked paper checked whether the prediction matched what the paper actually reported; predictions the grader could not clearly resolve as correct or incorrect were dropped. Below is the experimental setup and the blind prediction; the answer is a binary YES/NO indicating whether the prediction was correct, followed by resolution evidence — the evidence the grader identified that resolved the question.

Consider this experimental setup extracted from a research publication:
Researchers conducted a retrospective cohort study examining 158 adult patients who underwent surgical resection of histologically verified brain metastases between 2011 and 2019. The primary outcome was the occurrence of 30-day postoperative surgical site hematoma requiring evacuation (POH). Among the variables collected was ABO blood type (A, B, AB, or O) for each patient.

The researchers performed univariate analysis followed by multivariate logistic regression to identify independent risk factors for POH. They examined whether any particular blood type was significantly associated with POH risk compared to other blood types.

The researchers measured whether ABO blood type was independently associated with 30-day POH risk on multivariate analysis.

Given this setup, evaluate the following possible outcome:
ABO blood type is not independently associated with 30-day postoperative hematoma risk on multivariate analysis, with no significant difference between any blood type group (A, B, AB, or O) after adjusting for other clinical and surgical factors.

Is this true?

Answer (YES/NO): NO